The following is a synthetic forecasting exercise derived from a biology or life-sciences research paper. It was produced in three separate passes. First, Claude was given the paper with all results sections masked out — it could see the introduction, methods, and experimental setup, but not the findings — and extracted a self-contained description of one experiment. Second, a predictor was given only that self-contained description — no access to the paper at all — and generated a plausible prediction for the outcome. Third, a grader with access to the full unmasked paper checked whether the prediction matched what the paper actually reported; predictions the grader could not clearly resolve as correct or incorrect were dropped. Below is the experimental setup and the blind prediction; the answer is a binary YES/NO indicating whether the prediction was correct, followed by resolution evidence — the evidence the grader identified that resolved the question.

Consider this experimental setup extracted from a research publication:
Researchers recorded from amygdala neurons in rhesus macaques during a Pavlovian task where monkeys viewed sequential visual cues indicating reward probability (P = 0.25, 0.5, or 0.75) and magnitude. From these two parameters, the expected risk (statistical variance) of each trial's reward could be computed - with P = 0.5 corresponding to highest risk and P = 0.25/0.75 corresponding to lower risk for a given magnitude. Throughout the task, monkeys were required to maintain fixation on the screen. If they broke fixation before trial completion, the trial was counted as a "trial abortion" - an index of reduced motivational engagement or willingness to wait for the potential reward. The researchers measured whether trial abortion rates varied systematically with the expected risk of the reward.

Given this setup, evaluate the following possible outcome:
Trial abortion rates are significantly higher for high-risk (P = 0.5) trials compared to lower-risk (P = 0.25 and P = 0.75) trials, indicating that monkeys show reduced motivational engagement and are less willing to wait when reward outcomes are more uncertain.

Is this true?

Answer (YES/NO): YES